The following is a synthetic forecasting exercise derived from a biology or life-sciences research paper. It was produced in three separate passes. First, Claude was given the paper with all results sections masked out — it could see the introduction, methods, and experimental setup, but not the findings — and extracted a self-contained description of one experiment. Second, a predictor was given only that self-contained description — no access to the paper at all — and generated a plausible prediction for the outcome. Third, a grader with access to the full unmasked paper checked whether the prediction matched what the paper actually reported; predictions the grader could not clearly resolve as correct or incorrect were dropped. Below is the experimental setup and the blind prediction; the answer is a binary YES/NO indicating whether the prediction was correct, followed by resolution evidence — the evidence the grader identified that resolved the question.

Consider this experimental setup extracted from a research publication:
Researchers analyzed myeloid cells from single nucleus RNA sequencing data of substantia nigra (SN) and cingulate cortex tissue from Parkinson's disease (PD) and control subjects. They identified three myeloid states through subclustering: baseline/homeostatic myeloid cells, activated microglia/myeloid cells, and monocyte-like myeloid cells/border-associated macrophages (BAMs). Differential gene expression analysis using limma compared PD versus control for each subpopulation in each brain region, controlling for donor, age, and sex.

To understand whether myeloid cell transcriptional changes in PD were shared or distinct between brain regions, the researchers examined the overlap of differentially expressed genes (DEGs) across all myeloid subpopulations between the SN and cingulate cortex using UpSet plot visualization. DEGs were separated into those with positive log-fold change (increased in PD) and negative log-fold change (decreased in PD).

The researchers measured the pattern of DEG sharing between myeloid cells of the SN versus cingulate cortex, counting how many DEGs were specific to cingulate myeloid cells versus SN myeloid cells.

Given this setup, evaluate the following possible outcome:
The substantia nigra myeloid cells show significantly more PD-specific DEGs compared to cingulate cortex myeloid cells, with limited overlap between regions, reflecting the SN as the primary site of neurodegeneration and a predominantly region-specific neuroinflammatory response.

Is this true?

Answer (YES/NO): NO